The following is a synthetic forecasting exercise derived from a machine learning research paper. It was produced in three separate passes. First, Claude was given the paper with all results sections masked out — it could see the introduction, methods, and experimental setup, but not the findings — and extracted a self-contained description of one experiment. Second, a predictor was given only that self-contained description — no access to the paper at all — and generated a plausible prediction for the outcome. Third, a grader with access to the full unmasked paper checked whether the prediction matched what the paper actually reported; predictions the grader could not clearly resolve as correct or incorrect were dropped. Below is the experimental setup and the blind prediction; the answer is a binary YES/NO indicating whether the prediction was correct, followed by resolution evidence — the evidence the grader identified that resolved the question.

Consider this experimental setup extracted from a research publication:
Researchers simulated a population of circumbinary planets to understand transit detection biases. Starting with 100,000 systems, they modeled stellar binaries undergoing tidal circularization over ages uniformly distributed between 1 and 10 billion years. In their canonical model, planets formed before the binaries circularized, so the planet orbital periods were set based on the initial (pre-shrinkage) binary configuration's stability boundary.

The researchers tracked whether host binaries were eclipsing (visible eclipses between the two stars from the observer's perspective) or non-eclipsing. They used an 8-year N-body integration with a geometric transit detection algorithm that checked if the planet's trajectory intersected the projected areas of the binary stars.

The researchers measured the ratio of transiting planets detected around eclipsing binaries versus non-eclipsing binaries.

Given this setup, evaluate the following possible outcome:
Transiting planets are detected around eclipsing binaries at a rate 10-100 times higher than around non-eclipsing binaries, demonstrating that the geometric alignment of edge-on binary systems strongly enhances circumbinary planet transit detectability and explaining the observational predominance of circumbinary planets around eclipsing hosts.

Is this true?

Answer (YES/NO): NO